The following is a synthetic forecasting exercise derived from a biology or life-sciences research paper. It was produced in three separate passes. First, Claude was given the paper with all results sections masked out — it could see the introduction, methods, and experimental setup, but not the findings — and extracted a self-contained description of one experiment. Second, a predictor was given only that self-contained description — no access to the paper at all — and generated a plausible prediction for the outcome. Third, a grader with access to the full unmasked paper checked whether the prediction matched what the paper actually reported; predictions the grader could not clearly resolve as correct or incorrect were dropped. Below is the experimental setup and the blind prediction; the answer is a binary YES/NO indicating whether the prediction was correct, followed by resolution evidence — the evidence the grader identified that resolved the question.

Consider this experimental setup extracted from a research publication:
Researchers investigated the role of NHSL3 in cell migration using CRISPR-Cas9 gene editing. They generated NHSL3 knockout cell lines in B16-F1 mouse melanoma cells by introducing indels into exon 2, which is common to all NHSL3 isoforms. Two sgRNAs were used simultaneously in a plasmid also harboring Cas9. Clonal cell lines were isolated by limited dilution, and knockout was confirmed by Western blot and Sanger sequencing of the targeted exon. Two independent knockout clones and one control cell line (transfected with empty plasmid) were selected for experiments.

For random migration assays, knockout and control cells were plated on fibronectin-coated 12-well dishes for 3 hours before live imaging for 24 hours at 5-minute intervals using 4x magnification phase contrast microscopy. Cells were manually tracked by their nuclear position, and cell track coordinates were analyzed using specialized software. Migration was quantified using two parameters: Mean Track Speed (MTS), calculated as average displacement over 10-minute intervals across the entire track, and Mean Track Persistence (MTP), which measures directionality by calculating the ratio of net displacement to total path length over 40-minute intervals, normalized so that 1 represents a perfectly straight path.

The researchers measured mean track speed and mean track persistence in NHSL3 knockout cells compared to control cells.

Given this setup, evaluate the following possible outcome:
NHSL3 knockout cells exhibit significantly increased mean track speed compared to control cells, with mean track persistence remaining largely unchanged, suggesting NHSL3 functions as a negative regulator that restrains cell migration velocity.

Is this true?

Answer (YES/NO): NO